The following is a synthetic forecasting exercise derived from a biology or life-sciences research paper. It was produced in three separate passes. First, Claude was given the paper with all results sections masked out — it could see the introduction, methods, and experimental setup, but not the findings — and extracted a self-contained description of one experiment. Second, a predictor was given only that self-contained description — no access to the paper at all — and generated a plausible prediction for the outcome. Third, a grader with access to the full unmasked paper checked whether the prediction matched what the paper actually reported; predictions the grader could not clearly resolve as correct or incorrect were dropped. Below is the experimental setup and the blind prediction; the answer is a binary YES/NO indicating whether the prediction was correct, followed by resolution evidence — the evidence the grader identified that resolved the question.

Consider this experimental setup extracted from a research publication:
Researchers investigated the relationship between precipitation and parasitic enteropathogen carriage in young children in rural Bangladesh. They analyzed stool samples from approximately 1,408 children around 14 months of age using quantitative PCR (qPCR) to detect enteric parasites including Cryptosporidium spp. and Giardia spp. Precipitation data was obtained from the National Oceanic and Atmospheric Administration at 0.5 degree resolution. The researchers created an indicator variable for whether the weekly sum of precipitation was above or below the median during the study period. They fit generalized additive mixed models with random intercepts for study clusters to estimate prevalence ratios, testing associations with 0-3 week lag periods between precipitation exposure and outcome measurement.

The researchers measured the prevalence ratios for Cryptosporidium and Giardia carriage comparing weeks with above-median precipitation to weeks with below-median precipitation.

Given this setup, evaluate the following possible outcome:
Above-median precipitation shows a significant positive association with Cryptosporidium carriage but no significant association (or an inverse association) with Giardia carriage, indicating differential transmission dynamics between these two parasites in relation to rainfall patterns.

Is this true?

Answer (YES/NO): YES